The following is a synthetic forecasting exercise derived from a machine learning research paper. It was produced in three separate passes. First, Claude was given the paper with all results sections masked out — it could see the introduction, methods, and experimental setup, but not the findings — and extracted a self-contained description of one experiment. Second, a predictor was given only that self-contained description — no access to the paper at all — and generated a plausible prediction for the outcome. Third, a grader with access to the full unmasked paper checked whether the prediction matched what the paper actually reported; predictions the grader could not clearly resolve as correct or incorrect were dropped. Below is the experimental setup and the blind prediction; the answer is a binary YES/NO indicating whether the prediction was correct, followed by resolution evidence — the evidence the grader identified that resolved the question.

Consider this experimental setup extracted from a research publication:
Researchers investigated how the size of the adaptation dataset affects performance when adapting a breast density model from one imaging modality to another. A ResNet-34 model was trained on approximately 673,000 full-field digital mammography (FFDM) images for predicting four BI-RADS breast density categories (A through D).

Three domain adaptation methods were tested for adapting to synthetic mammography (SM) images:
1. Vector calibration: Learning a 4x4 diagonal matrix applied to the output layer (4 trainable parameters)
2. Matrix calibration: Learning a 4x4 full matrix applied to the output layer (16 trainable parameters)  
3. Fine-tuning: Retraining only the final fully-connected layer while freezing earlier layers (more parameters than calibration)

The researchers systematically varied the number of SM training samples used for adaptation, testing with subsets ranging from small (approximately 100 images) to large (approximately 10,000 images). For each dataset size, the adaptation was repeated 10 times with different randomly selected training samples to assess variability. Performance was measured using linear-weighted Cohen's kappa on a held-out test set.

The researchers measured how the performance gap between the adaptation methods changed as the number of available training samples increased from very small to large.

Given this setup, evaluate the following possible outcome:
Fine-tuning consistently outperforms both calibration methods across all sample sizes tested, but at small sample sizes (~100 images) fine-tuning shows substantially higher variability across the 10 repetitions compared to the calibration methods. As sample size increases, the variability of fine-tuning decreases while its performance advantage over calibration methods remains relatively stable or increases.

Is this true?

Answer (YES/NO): NO